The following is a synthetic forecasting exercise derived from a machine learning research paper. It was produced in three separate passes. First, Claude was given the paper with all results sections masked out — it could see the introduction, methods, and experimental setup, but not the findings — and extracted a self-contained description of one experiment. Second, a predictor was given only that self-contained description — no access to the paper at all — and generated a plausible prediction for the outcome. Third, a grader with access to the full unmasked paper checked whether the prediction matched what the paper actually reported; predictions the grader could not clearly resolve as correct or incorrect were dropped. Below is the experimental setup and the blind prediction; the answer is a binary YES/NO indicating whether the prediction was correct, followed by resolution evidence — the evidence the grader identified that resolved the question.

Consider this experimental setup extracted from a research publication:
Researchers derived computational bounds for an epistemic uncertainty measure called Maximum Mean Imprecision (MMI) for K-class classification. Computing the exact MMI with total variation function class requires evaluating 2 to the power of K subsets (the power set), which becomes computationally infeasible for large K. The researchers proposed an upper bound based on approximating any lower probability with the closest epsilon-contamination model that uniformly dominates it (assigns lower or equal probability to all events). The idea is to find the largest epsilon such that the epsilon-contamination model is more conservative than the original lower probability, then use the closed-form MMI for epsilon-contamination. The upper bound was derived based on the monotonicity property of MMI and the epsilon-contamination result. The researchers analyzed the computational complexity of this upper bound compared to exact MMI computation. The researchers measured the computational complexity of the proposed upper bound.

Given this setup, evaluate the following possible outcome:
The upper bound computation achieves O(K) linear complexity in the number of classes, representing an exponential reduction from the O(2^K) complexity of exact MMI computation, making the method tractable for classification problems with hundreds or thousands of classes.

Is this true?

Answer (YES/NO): YES